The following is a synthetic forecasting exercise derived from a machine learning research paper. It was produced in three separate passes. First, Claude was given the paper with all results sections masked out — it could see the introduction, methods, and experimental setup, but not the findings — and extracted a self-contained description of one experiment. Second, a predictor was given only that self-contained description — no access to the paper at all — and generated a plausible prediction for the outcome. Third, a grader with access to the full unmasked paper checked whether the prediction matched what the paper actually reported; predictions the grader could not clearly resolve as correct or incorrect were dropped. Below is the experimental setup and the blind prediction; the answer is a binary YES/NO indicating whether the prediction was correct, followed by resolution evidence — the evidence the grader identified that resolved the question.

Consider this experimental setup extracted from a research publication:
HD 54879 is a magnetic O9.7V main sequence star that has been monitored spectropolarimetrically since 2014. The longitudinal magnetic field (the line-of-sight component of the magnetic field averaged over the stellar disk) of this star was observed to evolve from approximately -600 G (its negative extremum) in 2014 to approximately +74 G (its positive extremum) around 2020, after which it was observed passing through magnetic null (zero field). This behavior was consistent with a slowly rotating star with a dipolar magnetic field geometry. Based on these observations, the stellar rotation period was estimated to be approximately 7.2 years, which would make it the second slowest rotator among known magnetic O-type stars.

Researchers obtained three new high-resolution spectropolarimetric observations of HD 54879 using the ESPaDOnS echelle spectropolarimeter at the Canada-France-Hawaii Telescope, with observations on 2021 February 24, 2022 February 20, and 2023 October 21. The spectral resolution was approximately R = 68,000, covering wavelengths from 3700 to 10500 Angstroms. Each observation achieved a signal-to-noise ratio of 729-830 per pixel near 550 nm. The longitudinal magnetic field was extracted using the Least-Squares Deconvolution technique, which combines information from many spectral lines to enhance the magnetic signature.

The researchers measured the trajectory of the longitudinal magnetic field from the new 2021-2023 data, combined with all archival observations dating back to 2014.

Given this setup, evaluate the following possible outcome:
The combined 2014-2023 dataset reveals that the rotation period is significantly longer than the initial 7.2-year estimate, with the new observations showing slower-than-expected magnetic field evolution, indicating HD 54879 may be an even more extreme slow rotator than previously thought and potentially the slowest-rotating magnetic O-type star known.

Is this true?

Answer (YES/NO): NO